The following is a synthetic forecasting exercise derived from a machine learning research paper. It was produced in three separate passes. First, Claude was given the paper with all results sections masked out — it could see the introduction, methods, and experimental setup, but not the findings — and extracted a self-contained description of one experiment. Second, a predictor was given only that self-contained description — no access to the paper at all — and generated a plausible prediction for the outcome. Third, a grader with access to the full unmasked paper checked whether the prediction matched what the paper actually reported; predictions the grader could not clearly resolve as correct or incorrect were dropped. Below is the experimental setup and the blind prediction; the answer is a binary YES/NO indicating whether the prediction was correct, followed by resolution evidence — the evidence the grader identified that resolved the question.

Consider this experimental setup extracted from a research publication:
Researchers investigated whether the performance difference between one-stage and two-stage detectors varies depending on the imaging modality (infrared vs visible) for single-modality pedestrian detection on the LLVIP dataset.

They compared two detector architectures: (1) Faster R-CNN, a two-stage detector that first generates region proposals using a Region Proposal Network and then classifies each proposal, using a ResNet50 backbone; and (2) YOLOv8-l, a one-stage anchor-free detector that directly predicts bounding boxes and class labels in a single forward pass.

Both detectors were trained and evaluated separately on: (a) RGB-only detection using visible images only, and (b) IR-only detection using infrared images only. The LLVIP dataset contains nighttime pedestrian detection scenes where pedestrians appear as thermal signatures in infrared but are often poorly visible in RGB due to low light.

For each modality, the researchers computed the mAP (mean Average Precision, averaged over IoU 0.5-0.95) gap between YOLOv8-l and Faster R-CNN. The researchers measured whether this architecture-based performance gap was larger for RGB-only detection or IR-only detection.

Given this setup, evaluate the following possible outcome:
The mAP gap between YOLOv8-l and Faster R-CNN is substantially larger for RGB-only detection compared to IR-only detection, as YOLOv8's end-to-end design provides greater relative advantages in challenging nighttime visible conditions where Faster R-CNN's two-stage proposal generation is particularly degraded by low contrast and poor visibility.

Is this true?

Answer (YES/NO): NO